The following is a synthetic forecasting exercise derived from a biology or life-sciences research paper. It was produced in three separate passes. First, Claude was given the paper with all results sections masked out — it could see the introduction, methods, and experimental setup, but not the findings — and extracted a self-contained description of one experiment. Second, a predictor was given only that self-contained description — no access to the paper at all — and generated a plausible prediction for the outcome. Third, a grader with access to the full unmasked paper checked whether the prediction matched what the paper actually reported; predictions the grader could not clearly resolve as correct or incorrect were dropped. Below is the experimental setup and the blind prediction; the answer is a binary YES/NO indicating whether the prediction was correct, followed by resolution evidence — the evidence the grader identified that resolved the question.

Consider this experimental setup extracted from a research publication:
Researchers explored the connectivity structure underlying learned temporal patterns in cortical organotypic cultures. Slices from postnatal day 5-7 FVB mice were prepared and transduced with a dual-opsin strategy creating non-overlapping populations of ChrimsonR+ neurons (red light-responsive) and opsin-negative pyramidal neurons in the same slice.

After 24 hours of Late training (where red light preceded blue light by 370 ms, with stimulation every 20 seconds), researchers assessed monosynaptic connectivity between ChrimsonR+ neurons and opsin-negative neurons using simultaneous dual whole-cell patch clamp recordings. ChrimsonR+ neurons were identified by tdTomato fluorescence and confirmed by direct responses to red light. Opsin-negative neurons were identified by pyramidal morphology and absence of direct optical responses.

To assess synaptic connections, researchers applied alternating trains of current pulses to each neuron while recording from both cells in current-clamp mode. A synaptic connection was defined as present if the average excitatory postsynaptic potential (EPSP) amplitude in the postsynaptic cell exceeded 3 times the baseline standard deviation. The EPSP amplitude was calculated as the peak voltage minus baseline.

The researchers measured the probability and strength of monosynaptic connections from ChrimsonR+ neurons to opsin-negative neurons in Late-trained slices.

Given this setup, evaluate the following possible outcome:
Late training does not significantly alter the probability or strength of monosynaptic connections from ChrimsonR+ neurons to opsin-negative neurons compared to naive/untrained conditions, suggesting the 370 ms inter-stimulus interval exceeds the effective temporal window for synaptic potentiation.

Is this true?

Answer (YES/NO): NO